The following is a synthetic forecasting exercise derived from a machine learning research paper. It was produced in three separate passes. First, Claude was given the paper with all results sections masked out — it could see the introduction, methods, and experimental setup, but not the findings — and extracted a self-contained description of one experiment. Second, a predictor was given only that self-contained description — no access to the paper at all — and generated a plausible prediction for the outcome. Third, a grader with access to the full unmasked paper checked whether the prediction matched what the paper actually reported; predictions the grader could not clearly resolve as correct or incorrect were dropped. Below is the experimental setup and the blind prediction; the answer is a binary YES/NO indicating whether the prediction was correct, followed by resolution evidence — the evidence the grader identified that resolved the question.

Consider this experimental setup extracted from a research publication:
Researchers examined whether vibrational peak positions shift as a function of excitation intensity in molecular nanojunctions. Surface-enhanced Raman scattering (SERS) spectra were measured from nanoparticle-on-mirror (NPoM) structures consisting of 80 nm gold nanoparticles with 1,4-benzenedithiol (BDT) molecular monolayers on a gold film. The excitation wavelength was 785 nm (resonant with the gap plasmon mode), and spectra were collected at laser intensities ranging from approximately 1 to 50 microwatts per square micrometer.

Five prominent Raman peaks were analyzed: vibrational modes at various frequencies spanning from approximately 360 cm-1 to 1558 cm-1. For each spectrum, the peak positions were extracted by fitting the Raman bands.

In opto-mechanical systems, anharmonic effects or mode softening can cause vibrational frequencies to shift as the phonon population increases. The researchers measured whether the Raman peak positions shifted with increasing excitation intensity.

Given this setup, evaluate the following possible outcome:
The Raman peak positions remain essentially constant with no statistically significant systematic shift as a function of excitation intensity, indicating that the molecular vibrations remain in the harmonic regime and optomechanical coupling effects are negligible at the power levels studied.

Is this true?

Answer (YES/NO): YES